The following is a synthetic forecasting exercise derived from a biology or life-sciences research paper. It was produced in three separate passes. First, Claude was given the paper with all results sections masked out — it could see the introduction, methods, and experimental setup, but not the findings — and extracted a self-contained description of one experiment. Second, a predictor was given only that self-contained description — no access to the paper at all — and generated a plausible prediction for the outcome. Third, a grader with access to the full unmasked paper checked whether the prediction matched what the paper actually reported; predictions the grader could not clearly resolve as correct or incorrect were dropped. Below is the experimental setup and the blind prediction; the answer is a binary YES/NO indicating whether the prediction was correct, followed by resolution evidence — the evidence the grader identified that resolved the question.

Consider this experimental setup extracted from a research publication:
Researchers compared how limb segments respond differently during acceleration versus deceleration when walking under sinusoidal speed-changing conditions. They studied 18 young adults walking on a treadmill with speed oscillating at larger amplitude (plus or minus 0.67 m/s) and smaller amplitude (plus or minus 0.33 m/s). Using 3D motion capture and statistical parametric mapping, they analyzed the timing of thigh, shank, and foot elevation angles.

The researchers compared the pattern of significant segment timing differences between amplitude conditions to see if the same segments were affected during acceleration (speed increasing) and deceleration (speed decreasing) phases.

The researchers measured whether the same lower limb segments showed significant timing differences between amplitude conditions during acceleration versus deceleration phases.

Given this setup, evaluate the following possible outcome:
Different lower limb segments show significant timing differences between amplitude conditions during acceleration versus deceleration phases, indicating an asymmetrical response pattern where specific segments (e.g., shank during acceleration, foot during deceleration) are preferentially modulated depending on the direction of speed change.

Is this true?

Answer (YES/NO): NO